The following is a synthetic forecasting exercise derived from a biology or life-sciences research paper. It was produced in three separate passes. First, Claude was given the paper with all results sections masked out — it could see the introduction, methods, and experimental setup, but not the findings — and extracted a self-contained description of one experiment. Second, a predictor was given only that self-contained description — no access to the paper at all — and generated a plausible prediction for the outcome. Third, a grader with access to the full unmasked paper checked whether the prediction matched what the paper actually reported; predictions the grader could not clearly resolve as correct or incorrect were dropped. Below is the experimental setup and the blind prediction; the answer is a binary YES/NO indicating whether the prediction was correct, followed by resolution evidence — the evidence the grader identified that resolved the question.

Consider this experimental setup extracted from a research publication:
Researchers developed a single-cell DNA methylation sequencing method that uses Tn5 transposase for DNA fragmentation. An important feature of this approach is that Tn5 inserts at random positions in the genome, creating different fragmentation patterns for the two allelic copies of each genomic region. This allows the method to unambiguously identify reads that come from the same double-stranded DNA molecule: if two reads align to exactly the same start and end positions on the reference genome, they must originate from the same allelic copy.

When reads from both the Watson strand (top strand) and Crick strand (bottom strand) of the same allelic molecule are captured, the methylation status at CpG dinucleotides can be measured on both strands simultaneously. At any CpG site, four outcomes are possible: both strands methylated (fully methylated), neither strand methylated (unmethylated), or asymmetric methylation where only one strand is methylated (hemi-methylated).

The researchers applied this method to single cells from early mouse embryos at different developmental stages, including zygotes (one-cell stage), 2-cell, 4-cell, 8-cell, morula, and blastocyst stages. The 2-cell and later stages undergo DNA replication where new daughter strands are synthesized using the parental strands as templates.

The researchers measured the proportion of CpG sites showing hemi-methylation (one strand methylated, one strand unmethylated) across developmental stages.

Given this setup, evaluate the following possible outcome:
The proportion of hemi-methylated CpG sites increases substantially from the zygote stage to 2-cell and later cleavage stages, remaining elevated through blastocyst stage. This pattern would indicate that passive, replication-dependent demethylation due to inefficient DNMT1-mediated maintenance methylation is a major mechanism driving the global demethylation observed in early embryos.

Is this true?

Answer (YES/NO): YES